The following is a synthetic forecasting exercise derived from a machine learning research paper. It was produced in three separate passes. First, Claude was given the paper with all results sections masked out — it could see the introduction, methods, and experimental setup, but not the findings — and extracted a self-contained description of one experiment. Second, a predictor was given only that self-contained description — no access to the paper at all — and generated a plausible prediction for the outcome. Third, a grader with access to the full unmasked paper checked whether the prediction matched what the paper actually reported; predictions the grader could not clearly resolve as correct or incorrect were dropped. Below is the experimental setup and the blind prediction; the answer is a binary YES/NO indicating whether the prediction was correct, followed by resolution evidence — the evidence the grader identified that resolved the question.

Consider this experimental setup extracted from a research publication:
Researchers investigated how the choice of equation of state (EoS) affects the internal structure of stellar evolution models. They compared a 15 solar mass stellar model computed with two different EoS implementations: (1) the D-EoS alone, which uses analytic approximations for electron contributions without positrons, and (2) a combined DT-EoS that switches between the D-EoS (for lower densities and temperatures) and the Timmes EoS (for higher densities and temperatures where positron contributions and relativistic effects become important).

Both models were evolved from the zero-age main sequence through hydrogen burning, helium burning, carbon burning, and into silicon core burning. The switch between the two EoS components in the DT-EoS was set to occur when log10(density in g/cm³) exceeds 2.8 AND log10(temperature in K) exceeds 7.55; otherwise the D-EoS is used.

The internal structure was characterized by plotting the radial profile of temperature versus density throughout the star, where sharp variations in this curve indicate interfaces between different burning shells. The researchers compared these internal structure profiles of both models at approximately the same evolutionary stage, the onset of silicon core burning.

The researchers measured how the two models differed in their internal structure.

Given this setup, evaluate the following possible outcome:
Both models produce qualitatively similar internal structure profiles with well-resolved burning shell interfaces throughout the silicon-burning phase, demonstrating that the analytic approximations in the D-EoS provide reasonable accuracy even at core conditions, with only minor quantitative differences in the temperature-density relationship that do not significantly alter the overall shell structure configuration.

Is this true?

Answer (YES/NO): NO